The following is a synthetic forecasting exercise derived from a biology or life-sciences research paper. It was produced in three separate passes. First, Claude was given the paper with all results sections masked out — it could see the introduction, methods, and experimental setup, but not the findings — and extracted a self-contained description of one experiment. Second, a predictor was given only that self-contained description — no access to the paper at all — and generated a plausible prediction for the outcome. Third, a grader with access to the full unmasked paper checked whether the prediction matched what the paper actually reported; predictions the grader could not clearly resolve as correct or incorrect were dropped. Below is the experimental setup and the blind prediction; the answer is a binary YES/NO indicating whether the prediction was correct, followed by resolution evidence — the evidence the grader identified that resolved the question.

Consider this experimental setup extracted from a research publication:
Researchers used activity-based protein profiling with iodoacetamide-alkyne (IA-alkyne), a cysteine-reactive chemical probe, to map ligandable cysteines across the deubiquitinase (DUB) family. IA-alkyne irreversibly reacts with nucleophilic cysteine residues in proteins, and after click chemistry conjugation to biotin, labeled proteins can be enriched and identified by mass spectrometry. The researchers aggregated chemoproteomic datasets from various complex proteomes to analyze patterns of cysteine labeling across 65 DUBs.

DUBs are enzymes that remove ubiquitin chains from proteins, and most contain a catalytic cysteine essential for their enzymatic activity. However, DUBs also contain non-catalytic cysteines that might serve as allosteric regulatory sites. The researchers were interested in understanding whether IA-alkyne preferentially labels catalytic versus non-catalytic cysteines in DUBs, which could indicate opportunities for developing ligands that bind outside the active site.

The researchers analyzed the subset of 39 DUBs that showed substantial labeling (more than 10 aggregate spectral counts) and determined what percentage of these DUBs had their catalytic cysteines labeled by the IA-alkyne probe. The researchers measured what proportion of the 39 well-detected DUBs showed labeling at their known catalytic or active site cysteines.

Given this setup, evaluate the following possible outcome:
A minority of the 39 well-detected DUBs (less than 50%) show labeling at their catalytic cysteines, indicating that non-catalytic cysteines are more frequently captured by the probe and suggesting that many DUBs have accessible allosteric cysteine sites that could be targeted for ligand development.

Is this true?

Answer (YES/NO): NO